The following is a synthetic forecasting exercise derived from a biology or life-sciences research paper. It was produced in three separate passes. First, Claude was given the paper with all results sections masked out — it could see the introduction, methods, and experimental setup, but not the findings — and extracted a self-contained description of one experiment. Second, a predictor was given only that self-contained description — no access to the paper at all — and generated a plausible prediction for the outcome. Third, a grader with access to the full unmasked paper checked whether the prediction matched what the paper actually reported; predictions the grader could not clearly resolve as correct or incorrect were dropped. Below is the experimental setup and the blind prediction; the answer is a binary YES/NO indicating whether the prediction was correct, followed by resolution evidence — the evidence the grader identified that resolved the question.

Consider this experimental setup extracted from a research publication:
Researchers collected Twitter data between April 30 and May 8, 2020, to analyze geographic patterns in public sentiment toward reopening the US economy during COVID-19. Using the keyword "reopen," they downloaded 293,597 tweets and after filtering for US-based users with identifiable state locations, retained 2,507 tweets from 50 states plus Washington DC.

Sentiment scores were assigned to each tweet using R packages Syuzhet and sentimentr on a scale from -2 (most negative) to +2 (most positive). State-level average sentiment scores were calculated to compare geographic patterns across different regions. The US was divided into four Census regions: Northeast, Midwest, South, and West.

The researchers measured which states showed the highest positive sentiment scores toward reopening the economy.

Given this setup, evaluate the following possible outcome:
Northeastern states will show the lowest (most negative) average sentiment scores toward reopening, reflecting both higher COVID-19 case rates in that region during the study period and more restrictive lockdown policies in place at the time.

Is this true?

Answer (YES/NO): YES